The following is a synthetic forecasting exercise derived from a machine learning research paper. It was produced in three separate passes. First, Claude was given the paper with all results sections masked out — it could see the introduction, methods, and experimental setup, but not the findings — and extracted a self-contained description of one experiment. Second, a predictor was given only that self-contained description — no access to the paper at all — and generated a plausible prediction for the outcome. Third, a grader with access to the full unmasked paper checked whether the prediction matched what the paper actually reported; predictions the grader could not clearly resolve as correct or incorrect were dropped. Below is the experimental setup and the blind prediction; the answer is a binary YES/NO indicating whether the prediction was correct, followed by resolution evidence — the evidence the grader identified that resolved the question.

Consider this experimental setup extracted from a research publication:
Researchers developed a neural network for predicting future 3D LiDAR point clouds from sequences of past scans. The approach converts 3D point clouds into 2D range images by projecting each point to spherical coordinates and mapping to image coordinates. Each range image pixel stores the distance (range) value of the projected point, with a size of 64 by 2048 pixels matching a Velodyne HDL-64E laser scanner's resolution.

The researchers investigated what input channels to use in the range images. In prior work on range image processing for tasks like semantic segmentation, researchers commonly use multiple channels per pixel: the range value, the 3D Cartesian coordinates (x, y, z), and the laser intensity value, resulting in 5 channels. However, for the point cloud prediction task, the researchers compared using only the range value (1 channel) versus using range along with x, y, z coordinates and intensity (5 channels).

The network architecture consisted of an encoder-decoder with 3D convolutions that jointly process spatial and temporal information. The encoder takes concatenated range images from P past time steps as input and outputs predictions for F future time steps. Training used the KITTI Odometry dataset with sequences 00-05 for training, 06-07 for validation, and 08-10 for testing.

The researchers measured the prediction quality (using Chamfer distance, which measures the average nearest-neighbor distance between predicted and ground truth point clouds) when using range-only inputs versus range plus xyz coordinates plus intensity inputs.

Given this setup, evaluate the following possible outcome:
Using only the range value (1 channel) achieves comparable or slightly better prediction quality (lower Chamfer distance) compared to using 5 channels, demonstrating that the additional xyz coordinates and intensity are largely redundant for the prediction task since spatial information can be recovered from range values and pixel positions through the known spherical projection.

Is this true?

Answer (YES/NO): YES